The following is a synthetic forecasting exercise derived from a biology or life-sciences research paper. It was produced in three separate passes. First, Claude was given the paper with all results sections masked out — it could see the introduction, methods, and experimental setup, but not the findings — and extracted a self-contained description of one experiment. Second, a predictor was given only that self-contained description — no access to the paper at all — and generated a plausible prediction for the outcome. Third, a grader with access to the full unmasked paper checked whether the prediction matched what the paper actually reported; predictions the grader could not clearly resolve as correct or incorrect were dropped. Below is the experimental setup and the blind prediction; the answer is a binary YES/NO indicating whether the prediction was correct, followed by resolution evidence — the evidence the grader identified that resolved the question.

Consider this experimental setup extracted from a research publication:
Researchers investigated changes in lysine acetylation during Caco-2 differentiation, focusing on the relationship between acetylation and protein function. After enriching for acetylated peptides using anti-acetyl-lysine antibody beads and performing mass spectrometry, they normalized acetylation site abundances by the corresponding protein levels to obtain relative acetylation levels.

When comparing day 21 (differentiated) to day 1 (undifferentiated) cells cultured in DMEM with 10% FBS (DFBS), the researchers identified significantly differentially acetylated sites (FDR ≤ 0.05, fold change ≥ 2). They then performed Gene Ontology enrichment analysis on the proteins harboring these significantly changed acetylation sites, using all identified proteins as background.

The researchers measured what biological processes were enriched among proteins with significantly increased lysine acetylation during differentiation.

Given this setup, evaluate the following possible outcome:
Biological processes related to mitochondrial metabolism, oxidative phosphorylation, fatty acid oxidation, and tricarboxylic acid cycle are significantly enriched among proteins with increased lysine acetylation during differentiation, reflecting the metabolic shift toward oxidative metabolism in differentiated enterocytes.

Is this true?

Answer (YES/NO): YES